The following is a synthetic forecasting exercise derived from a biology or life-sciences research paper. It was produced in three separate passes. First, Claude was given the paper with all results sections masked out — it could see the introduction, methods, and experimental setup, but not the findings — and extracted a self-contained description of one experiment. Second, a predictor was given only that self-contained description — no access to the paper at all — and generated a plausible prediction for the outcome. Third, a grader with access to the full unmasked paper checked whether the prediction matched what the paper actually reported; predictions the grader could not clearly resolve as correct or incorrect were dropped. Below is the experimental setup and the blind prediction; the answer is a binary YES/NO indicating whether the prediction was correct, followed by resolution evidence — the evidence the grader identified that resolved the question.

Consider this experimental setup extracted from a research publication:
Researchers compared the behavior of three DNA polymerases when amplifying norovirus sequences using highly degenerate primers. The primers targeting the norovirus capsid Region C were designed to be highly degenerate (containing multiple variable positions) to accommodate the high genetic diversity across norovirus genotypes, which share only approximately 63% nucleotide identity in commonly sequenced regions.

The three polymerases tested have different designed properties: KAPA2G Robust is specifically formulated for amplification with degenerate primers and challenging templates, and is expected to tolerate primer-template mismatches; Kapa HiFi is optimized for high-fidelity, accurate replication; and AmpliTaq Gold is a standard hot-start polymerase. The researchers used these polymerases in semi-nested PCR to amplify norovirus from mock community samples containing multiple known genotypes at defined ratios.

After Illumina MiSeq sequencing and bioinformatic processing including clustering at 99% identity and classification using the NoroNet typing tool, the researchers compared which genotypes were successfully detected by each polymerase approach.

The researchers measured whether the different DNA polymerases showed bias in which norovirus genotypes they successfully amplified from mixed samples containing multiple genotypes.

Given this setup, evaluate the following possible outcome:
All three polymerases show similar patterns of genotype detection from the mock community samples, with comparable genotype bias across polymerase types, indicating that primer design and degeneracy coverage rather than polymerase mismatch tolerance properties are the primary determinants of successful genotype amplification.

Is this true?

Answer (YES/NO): NO